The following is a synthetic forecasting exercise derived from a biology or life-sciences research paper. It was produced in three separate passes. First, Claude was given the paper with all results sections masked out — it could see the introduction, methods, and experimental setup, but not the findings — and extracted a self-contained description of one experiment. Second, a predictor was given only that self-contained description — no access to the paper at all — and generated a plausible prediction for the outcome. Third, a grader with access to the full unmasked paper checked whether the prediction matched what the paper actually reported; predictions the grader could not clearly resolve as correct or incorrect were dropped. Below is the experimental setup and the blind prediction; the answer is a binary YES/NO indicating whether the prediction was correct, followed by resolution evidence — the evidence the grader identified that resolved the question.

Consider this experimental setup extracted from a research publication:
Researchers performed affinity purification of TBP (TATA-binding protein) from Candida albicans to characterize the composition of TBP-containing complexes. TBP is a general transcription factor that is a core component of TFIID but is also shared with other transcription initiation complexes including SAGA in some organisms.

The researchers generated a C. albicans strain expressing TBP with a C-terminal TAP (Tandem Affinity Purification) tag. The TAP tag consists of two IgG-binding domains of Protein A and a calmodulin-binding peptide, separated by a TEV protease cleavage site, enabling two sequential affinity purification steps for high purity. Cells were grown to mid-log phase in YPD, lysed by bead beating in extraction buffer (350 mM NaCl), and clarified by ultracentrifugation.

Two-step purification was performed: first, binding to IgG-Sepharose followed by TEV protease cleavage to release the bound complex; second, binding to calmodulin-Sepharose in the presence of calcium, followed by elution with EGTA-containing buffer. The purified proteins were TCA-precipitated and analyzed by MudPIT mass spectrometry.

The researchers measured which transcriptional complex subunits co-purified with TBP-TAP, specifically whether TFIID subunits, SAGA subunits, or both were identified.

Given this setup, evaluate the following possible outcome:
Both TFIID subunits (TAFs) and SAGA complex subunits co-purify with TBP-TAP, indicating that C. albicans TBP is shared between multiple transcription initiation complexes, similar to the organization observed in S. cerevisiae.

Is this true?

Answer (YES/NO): NO